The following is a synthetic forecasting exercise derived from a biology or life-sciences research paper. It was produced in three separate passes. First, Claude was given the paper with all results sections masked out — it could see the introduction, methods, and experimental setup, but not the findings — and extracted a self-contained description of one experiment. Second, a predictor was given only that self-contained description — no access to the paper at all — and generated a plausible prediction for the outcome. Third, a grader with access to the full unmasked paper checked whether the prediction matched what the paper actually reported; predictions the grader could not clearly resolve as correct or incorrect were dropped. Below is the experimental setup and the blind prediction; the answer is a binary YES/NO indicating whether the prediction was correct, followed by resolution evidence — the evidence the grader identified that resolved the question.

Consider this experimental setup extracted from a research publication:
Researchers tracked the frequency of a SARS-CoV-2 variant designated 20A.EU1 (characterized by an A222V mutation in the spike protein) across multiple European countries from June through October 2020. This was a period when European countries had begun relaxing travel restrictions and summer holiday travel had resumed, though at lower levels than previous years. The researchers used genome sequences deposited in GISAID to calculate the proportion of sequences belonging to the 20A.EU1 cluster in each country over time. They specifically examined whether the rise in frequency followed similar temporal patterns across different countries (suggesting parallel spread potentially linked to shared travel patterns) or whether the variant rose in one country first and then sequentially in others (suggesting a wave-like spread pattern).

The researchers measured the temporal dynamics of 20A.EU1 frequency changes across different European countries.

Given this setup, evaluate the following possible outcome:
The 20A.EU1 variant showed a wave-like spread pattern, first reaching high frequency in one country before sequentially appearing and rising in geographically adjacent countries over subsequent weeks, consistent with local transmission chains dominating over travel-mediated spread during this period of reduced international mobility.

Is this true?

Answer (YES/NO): NO